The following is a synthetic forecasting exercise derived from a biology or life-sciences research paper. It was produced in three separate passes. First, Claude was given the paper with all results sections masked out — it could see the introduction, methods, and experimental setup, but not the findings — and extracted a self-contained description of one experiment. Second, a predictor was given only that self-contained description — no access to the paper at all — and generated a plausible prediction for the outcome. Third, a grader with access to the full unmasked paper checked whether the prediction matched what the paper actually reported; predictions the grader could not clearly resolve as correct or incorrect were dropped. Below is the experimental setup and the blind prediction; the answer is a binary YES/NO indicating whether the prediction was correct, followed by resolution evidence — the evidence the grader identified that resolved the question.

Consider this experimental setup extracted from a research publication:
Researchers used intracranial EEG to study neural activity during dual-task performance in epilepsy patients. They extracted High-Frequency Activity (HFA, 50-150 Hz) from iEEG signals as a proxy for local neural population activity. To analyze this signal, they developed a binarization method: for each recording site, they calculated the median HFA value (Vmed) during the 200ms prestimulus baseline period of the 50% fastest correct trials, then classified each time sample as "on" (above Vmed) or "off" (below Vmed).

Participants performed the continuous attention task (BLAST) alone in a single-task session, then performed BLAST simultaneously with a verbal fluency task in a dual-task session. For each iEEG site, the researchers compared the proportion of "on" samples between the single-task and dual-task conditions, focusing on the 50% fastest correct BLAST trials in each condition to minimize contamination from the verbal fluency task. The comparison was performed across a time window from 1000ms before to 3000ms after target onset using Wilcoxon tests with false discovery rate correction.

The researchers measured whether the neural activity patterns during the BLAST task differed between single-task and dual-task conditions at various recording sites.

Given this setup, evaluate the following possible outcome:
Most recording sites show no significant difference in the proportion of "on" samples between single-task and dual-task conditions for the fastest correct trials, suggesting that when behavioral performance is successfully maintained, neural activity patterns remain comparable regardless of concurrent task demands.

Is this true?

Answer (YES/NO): NO